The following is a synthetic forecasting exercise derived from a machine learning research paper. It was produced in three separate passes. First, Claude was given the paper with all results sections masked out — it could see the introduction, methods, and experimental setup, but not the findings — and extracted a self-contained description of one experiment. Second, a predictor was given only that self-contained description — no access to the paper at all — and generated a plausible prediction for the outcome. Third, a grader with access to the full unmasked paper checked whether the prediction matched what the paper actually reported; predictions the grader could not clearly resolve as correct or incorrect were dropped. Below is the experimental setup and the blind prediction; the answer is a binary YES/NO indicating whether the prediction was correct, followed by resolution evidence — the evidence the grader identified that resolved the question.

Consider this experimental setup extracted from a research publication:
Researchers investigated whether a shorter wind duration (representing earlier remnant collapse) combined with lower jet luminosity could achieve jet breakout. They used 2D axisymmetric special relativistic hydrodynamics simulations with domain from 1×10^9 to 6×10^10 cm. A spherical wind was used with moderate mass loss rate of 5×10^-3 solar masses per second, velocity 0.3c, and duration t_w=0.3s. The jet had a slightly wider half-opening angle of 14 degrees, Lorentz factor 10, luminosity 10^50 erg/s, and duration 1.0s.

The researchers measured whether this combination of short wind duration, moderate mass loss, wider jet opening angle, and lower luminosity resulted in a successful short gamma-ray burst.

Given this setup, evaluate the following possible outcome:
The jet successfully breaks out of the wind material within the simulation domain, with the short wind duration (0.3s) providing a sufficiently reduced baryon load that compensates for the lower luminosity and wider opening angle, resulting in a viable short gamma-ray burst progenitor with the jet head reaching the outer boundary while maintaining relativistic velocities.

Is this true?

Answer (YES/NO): YES